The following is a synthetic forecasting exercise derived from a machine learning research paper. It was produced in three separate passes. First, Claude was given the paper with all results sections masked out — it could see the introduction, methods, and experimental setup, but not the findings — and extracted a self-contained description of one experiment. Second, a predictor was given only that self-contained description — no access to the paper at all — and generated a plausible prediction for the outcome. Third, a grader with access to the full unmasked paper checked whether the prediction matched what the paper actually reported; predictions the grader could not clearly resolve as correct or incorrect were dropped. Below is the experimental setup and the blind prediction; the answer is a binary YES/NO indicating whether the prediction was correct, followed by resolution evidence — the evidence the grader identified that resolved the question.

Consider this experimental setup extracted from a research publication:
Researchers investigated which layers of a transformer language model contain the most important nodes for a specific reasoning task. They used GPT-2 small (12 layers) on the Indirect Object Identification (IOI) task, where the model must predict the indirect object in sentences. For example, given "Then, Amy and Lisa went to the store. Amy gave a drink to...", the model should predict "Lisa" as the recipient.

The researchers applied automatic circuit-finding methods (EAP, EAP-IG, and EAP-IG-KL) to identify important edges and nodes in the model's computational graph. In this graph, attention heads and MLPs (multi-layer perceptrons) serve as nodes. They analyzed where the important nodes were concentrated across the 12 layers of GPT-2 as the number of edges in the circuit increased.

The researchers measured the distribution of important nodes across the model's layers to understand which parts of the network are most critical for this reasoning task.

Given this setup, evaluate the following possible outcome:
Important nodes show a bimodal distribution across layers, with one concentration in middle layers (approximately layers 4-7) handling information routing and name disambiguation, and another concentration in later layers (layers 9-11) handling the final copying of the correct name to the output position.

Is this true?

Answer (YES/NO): NO